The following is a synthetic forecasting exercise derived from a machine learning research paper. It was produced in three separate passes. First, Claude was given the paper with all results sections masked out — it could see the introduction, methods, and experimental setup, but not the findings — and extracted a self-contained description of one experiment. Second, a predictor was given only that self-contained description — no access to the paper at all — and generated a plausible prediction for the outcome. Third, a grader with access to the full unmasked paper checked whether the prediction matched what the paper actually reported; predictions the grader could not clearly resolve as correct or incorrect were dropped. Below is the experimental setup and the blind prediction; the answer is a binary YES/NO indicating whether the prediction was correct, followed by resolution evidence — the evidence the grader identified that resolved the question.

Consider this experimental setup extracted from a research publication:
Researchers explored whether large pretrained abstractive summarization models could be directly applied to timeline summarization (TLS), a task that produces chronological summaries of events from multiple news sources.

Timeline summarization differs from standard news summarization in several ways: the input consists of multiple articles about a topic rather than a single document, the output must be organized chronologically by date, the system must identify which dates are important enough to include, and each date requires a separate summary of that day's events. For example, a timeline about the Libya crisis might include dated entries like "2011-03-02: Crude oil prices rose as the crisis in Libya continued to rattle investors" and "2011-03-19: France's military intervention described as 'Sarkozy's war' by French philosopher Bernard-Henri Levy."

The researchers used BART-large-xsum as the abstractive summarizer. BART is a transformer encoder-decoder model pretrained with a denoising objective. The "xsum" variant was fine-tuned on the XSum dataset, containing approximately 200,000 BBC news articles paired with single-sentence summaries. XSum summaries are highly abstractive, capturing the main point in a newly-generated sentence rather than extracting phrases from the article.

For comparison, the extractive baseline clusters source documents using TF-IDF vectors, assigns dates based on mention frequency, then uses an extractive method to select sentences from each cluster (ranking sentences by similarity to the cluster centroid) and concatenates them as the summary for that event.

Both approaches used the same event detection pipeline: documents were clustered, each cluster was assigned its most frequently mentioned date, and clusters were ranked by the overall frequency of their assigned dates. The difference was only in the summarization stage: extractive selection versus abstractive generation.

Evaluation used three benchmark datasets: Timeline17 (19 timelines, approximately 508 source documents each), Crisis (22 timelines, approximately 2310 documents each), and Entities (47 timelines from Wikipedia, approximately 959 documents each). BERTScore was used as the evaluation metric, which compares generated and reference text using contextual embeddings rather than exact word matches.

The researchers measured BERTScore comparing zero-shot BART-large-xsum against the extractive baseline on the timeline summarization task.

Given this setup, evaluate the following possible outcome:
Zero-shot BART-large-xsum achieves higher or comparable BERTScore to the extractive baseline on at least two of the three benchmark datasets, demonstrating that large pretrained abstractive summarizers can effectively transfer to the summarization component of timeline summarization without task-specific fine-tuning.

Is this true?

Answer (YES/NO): YES